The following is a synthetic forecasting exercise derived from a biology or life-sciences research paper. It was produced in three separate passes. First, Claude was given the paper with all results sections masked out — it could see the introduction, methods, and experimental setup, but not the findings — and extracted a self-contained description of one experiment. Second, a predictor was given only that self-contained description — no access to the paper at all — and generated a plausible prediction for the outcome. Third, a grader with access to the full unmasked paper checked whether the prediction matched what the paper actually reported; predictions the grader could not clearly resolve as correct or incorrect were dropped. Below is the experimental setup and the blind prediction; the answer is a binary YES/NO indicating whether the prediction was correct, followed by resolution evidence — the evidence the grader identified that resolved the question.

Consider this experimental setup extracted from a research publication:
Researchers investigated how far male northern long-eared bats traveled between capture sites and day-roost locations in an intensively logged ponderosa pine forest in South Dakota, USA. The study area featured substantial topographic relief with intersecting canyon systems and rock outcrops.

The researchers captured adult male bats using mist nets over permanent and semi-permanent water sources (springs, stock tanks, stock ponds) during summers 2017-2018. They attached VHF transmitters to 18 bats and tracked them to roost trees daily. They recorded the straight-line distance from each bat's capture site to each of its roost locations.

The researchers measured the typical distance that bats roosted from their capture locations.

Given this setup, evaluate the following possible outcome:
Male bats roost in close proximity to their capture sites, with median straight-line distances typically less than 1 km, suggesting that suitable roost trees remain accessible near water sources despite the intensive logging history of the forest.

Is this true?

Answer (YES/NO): YES